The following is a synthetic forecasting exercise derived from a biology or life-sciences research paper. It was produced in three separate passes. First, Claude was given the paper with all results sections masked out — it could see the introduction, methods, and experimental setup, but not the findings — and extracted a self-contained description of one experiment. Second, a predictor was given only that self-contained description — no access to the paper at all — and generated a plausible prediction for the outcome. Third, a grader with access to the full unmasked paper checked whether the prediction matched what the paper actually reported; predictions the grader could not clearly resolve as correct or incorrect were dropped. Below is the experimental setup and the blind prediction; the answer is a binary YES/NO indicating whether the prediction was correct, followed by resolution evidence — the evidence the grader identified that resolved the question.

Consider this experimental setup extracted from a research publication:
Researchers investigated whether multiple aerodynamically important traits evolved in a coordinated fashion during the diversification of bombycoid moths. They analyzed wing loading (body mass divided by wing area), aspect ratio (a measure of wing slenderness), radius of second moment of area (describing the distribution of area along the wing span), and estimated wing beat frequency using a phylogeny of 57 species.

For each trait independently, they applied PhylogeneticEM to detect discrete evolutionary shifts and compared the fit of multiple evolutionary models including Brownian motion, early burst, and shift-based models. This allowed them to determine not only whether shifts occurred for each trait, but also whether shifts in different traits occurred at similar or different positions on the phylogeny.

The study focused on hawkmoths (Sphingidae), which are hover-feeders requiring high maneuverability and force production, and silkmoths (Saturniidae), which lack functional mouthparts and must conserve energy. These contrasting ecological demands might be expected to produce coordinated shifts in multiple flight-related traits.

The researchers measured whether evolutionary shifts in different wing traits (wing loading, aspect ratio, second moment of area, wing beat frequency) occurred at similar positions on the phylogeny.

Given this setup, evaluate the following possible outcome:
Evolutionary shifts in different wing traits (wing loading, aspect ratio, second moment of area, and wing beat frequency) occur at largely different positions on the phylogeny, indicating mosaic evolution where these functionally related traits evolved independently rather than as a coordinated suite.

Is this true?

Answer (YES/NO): NO